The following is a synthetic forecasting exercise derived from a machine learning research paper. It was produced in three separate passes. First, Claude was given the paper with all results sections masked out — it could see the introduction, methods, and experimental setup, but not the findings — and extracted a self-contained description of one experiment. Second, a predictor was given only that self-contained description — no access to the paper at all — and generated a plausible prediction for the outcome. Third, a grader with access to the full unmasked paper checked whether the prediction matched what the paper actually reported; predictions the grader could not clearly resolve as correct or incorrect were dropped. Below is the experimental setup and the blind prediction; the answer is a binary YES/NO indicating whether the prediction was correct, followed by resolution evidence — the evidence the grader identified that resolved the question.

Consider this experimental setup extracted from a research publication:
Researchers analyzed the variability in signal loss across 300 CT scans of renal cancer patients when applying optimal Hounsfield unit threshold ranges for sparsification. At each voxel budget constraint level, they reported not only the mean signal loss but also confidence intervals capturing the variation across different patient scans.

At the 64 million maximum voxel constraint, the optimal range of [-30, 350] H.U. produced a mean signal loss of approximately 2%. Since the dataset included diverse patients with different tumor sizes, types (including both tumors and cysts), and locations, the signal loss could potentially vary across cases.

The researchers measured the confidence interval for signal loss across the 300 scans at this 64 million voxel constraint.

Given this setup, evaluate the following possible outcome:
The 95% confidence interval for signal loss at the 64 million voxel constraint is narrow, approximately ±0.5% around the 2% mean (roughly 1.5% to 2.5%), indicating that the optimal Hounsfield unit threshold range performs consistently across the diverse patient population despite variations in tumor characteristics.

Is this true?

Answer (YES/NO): NO